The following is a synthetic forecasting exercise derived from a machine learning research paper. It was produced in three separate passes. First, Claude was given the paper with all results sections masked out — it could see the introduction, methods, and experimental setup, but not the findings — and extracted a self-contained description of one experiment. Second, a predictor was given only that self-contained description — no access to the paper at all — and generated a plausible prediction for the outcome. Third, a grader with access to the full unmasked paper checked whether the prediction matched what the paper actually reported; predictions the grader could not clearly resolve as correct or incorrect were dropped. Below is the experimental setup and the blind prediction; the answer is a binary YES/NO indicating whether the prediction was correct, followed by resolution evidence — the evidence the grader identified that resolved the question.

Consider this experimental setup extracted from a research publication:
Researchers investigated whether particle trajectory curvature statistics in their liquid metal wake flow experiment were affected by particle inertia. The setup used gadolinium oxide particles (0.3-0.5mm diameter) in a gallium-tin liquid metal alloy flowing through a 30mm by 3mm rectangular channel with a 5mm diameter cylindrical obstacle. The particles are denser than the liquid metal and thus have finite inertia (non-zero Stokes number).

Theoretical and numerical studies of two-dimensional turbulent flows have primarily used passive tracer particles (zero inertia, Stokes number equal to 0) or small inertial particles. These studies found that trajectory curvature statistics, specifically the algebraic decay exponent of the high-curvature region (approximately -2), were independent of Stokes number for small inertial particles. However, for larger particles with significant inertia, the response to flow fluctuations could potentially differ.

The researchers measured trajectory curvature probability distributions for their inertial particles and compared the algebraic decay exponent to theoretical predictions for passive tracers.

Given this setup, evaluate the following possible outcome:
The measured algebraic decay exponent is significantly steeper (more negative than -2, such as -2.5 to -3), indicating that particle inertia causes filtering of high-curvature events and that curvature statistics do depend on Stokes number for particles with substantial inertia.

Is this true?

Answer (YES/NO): NO